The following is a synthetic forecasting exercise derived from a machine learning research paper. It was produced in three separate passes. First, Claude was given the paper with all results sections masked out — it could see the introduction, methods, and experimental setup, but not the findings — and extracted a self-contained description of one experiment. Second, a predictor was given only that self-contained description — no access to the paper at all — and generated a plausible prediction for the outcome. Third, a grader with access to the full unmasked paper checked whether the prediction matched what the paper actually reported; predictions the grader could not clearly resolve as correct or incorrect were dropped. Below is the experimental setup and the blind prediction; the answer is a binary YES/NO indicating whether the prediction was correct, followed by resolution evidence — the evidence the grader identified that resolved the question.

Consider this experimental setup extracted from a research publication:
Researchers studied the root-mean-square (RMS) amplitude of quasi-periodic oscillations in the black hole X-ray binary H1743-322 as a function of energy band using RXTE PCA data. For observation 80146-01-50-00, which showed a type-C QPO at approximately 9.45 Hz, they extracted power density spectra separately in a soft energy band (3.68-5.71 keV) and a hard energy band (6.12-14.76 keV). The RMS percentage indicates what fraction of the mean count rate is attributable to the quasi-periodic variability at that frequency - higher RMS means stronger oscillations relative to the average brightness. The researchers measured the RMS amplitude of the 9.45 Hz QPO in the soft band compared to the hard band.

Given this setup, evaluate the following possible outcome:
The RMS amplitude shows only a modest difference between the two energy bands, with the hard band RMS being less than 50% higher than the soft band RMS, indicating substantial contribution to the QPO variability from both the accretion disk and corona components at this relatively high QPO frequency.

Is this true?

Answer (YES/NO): NO